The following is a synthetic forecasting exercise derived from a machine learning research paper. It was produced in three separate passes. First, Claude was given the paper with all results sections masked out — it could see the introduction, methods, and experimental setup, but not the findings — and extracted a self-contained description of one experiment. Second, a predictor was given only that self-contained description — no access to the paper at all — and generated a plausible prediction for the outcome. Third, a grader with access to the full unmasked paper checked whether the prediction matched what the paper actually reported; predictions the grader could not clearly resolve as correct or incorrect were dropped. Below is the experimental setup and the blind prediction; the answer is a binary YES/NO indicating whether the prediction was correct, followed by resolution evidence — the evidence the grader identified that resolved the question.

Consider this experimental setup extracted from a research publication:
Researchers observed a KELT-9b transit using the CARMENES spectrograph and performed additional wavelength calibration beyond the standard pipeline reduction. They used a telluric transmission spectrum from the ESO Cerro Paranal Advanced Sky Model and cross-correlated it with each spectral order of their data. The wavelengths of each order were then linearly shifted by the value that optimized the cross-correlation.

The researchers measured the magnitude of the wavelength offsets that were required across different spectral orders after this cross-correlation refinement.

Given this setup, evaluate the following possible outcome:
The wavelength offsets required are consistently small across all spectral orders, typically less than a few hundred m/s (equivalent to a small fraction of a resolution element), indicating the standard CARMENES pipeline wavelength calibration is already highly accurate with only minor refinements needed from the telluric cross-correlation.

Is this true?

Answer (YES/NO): NO